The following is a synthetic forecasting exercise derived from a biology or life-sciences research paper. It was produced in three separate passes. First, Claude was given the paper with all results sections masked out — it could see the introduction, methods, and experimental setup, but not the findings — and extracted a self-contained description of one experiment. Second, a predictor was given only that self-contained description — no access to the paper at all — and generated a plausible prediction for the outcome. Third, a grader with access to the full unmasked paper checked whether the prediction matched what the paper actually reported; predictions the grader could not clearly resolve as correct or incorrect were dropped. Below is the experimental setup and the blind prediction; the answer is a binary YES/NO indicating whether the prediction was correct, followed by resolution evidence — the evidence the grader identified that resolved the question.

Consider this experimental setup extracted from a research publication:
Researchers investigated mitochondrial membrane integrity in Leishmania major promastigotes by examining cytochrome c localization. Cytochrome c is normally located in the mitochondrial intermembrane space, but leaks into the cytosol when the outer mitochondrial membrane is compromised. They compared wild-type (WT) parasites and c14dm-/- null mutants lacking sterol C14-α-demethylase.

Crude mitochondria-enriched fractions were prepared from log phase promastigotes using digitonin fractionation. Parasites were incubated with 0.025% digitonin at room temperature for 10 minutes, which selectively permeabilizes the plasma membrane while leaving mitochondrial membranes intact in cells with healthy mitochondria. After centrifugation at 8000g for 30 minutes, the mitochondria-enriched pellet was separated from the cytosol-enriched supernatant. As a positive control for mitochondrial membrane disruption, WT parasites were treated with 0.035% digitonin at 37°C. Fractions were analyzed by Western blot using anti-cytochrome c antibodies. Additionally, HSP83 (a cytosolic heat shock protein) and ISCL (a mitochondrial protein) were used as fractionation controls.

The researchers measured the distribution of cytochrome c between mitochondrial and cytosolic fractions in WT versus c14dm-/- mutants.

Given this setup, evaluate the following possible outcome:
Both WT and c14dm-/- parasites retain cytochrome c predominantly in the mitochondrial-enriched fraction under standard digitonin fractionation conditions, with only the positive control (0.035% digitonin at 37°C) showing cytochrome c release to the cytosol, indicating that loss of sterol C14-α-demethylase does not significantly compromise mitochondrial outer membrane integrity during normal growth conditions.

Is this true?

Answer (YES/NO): YES